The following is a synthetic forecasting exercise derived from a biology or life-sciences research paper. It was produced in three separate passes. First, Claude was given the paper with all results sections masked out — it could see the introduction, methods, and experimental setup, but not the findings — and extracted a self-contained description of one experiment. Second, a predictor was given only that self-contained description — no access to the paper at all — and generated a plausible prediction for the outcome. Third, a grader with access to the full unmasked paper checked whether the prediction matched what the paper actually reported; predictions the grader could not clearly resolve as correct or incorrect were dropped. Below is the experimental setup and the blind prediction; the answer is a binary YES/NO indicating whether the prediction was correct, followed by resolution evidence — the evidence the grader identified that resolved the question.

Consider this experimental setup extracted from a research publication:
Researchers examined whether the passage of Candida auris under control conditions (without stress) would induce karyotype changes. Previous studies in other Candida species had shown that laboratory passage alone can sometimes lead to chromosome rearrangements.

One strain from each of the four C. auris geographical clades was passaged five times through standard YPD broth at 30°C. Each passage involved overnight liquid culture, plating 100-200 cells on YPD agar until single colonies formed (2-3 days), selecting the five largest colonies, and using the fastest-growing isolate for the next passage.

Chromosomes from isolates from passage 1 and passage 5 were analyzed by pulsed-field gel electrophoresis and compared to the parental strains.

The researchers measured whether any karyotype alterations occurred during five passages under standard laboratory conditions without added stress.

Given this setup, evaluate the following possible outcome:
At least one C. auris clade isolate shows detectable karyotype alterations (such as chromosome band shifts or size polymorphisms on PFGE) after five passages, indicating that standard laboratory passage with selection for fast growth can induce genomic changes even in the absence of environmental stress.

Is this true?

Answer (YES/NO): YES